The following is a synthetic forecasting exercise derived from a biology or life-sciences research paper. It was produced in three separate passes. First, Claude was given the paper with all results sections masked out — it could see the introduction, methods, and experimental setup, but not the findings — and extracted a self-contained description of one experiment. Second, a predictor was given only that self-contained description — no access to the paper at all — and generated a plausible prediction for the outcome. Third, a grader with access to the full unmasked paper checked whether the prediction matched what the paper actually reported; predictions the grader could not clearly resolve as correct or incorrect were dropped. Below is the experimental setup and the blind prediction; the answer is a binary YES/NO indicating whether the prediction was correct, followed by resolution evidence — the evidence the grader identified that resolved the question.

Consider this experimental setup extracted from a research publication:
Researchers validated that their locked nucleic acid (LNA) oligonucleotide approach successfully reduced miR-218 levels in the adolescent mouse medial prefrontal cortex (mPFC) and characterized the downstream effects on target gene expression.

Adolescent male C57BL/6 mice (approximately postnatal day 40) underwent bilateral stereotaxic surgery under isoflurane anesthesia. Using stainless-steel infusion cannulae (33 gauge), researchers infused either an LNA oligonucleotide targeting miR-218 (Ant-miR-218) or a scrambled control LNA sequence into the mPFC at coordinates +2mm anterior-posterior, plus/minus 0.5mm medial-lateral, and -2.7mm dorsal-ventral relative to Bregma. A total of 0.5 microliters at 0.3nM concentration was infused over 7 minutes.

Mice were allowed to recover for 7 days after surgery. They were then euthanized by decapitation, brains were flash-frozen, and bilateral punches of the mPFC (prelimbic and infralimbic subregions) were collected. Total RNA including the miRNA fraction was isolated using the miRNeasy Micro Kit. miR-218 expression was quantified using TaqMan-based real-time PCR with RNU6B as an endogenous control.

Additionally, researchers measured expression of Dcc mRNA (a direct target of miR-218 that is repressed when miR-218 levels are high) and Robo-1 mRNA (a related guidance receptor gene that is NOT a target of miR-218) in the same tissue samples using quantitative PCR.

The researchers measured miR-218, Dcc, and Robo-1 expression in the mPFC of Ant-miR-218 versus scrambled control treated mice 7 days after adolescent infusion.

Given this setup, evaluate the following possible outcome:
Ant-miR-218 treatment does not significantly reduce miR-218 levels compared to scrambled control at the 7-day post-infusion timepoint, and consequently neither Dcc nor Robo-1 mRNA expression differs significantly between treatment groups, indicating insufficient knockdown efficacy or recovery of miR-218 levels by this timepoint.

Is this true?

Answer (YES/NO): NO